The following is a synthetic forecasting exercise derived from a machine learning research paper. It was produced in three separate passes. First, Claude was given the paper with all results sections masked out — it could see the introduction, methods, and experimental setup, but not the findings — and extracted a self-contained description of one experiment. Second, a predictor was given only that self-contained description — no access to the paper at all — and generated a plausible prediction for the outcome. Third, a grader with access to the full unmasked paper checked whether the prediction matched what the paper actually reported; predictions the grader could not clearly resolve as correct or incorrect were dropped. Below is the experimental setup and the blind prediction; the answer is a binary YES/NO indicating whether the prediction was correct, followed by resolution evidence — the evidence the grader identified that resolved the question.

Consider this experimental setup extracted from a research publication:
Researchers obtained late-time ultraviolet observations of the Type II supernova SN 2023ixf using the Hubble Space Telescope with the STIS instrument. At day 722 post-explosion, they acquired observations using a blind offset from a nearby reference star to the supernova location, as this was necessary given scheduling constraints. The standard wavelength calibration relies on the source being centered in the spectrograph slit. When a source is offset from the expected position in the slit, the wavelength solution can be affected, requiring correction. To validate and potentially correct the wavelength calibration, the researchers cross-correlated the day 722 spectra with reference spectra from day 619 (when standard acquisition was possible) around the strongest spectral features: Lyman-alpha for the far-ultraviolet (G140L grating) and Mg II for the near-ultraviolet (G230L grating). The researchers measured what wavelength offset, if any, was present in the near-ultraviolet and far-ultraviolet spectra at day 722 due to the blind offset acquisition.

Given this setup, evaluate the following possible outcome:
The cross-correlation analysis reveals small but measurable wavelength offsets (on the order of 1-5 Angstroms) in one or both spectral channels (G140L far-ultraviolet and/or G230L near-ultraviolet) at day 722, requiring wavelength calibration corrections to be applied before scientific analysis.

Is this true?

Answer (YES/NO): NO